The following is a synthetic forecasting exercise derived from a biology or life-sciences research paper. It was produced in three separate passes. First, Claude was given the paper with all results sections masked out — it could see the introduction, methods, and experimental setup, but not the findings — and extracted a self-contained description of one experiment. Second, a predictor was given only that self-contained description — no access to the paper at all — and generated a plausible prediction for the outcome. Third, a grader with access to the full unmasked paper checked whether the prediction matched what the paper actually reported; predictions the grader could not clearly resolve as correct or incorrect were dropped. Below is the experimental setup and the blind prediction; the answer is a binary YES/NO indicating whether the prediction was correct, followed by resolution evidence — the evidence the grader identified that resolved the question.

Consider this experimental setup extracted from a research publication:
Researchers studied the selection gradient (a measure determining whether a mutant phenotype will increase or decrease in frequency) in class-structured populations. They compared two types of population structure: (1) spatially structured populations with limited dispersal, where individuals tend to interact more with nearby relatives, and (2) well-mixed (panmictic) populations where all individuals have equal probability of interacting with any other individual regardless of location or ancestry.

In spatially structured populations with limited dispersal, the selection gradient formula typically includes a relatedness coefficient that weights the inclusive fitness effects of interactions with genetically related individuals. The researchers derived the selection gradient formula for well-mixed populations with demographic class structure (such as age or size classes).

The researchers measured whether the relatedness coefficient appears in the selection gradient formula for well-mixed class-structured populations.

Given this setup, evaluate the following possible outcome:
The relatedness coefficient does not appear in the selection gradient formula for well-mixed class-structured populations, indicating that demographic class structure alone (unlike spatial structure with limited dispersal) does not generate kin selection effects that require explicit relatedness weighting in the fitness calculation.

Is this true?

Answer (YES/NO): YES